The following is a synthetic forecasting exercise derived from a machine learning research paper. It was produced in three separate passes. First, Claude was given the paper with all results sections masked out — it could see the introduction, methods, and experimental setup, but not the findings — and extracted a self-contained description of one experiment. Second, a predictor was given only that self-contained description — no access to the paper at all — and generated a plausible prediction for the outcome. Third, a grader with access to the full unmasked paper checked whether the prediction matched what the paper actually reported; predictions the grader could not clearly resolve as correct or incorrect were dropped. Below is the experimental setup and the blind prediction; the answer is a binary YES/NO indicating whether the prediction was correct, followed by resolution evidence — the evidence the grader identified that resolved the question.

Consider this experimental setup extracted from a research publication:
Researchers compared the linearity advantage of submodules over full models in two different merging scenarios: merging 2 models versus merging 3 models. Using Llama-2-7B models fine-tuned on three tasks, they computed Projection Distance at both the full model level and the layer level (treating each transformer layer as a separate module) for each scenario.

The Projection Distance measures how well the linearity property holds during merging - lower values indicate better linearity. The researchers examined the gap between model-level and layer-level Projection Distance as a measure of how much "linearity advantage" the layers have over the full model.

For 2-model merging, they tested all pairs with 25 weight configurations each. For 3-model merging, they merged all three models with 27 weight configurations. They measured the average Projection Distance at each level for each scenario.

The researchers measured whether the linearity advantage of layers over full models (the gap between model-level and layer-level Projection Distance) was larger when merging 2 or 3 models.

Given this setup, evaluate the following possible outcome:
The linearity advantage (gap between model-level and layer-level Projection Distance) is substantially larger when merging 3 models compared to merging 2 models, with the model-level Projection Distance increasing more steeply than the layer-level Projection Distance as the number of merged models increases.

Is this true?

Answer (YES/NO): NO